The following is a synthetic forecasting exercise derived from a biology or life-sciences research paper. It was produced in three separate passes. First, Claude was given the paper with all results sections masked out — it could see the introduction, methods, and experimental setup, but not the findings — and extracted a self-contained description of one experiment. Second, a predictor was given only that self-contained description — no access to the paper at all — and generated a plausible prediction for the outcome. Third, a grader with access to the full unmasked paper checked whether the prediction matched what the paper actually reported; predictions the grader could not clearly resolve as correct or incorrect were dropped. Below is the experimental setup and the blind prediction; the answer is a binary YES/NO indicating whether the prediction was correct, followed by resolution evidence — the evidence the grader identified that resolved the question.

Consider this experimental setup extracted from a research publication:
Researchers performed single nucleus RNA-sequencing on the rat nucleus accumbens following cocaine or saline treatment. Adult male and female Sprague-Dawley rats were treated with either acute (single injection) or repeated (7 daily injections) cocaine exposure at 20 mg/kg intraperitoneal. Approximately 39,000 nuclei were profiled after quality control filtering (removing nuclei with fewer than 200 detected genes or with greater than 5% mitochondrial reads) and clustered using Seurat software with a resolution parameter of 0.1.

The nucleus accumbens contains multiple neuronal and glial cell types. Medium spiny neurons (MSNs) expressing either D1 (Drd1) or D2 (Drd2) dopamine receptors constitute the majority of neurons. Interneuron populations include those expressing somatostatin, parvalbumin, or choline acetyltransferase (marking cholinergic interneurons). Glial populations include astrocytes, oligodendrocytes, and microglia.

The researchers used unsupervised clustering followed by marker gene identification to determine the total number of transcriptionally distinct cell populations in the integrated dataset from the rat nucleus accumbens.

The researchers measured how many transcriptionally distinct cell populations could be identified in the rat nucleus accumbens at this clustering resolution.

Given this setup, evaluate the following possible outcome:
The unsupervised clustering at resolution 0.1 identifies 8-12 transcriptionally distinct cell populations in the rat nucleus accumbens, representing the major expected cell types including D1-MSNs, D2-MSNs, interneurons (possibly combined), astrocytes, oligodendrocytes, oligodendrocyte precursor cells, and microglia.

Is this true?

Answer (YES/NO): NO